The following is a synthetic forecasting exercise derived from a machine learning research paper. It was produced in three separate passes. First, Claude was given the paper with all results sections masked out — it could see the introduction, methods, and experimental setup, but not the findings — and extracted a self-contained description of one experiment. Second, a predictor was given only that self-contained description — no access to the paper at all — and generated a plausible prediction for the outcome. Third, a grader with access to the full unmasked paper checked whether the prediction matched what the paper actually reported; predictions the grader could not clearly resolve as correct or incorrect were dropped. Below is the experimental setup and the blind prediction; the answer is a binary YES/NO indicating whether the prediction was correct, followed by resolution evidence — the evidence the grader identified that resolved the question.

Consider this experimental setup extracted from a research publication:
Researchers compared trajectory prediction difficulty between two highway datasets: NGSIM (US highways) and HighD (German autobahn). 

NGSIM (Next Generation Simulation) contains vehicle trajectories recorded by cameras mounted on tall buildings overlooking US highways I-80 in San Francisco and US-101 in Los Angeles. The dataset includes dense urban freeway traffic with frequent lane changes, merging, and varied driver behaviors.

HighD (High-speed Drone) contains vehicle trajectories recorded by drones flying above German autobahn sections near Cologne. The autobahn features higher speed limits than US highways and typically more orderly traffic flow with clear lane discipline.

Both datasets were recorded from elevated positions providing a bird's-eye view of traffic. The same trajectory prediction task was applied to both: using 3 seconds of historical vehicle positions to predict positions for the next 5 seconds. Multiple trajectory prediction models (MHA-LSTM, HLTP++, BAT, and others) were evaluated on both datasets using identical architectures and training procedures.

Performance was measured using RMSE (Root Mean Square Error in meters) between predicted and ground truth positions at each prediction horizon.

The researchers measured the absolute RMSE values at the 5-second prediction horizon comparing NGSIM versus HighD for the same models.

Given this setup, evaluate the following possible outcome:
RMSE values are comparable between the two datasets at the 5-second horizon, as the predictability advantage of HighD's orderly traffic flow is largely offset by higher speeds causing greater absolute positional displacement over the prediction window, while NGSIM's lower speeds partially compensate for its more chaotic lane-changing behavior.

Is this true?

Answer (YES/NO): NO